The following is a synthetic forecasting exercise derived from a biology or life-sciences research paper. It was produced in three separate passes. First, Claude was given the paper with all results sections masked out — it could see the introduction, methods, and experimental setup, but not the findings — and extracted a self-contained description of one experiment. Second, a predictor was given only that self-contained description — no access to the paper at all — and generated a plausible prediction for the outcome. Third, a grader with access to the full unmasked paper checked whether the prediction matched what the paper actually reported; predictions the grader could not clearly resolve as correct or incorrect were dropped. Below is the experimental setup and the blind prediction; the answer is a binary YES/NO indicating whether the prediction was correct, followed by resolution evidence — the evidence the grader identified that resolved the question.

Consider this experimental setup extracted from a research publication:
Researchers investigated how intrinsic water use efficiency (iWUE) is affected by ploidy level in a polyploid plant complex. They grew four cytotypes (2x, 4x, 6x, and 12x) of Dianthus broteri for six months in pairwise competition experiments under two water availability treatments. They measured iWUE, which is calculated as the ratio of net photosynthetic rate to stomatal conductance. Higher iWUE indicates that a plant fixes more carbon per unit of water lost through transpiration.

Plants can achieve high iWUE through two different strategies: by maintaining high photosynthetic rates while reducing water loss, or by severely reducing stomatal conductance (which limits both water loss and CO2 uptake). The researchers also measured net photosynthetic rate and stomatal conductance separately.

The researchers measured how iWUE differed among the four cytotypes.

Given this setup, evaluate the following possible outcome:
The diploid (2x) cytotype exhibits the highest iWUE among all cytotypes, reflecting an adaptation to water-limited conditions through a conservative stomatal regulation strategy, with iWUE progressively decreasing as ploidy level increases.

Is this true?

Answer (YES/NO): NO